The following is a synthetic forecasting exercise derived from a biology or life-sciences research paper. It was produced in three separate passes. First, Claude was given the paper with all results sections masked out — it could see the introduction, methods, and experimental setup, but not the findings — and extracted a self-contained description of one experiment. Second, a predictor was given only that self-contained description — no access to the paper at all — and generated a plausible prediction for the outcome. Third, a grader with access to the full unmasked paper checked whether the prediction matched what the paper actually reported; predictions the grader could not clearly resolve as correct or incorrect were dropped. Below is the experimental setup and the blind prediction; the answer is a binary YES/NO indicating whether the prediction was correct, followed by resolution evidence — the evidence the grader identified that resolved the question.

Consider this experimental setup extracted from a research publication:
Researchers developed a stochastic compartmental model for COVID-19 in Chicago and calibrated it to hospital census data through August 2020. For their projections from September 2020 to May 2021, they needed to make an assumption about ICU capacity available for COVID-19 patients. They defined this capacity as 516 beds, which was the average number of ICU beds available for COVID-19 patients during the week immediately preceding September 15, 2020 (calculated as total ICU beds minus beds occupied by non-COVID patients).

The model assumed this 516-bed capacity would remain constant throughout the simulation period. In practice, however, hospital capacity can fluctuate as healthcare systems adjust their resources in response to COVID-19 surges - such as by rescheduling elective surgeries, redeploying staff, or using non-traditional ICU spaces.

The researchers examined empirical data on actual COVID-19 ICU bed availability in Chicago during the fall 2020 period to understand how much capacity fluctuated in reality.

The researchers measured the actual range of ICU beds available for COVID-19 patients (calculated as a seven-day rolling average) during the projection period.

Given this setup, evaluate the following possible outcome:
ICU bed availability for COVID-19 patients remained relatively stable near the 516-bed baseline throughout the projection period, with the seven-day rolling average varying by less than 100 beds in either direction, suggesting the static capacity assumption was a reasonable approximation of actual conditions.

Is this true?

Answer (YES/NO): NO